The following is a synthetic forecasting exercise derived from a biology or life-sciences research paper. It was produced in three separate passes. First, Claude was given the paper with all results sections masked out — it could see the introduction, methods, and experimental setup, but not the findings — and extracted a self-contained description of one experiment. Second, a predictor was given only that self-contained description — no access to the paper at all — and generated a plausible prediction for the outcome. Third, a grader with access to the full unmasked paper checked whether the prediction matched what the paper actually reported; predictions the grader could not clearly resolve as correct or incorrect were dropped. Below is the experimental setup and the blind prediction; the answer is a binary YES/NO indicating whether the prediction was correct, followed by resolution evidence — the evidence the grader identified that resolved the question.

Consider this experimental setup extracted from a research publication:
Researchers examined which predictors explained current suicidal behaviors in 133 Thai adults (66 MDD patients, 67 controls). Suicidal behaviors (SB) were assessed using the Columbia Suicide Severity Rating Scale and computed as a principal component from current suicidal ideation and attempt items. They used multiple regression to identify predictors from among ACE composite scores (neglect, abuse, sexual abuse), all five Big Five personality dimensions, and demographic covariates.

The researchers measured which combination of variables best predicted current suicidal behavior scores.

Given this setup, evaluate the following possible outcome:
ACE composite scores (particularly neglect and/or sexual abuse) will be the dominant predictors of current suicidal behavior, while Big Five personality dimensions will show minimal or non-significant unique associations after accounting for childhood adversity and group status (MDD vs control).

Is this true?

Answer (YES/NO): NO